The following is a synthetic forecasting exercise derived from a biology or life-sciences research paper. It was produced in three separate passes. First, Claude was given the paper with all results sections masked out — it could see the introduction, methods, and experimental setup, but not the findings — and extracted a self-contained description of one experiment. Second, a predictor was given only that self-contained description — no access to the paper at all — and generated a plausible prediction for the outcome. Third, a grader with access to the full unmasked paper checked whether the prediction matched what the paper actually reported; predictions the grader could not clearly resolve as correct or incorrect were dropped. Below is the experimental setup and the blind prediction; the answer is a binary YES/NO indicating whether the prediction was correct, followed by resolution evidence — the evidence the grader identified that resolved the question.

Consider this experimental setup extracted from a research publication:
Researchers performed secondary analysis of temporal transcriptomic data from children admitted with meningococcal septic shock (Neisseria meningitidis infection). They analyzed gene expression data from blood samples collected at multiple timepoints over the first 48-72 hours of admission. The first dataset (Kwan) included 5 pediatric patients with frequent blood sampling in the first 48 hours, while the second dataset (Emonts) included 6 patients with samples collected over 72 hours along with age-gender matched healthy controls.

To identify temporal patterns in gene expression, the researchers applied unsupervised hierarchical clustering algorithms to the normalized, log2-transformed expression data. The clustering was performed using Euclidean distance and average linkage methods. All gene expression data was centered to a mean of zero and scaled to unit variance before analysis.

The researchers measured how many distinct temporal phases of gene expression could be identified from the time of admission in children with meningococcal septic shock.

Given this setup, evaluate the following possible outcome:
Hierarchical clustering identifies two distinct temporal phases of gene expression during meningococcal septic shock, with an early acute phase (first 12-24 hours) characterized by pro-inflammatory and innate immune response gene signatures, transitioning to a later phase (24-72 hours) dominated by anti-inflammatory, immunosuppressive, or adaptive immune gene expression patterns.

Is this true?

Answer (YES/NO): NO